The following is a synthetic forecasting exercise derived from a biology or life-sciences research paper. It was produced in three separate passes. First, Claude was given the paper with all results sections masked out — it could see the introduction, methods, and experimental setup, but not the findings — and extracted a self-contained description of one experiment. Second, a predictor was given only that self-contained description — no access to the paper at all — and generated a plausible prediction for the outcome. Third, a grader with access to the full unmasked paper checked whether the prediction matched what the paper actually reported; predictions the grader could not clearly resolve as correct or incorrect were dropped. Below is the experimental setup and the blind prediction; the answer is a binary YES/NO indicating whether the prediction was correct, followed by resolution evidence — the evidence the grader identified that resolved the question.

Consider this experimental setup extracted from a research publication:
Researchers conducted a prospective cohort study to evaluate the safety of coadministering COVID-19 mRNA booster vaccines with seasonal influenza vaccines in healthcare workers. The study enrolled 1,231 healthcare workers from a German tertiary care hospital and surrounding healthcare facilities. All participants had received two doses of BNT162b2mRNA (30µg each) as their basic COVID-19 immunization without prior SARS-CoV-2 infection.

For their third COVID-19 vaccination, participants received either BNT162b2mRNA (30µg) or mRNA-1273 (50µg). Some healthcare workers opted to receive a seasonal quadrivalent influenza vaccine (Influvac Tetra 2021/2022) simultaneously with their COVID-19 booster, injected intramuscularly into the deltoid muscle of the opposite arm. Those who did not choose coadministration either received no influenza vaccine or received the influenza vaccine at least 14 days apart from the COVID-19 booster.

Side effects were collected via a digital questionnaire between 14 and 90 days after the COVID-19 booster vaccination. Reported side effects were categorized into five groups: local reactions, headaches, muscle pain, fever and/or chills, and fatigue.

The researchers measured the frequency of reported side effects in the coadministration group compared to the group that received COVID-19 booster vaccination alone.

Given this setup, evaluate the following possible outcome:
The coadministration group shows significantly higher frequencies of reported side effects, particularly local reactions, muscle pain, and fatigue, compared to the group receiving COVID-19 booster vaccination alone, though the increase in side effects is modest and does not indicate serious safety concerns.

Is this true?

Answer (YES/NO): NO